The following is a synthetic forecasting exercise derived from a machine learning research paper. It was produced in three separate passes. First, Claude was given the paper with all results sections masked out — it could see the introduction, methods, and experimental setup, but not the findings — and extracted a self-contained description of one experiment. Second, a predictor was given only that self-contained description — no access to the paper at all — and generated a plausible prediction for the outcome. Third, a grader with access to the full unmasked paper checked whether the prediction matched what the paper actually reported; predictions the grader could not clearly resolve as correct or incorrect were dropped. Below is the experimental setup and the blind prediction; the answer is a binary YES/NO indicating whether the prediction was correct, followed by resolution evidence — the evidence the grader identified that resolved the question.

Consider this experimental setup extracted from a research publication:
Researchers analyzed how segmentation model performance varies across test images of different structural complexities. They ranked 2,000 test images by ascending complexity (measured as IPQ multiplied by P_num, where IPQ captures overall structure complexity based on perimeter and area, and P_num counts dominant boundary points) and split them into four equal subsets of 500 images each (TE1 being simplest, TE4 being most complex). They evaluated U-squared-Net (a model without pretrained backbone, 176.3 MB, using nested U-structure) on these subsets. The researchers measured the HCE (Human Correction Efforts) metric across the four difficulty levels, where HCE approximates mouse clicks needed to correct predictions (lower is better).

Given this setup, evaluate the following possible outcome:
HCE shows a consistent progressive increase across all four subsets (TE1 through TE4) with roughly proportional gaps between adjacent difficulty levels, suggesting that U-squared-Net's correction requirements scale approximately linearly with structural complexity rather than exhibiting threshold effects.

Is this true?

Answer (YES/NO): NO